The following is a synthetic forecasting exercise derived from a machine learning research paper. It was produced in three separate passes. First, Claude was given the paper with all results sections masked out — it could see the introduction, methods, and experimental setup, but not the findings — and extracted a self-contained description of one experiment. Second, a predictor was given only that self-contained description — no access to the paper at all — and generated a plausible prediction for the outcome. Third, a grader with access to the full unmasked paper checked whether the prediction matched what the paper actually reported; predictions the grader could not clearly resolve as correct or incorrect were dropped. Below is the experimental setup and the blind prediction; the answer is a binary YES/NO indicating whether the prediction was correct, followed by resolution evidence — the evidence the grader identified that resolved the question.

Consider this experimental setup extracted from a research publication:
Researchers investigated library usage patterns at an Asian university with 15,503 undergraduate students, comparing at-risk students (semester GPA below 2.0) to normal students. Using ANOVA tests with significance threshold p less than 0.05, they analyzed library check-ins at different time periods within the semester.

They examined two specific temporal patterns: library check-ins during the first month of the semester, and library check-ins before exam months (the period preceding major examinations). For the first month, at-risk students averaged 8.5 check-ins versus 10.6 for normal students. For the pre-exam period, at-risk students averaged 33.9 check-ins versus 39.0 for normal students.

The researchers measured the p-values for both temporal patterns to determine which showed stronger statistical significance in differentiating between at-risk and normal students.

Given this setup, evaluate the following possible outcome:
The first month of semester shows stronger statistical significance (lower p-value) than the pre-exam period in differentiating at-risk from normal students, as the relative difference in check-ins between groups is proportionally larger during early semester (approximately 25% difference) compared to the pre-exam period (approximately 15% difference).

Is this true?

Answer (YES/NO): YES